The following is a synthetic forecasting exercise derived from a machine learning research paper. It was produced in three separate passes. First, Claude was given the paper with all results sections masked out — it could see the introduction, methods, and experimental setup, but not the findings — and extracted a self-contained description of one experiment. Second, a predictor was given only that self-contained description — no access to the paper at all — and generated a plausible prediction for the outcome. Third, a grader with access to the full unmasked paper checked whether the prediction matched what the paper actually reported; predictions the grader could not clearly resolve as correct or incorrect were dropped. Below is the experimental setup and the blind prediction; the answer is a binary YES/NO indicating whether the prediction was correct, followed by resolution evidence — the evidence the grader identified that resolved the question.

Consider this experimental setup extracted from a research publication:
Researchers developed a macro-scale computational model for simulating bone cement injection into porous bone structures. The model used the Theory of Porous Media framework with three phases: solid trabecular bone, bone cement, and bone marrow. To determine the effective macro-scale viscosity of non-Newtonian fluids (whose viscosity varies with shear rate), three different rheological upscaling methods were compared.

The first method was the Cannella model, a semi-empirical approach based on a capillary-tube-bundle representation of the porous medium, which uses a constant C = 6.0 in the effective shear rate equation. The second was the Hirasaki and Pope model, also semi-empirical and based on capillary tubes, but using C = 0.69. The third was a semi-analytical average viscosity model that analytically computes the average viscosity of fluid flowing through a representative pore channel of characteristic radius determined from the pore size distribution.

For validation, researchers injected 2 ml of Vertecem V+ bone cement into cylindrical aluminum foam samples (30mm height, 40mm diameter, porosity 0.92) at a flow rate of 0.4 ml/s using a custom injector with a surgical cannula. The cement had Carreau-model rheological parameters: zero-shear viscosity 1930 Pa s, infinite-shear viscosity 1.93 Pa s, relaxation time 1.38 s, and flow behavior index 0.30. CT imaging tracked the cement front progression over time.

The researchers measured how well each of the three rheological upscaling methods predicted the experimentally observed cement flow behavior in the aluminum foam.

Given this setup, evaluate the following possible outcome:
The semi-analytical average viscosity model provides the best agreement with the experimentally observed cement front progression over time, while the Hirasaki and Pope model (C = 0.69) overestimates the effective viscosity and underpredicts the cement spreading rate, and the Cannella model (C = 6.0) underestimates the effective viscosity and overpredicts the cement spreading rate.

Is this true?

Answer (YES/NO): NO